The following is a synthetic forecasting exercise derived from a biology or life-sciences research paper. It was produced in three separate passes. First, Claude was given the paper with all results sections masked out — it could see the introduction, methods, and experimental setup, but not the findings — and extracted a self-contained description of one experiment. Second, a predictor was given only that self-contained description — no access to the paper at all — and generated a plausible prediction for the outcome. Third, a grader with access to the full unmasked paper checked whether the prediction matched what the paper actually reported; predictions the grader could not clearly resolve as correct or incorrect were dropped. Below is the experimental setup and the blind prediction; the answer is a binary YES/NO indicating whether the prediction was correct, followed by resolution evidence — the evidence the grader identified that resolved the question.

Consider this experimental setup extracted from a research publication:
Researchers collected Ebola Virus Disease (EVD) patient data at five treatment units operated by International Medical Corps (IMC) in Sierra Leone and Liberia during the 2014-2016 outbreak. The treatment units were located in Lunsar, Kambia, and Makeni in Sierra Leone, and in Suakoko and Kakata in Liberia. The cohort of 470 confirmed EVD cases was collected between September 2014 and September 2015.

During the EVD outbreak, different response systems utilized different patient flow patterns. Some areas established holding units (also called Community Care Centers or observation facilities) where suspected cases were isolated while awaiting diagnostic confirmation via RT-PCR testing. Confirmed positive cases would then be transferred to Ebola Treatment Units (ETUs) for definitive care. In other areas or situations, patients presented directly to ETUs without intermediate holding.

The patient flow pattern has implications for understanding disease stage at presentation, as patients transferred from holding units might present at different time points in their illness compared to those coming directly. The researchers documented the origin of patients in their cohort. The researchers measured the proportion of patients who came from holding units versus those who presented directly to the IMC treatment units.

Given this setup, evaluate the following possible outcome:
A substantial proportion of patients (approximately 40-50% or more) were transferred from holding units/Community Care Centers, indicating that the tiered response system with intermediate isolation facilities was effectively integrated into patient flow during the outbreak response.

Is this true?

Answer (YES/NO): NO